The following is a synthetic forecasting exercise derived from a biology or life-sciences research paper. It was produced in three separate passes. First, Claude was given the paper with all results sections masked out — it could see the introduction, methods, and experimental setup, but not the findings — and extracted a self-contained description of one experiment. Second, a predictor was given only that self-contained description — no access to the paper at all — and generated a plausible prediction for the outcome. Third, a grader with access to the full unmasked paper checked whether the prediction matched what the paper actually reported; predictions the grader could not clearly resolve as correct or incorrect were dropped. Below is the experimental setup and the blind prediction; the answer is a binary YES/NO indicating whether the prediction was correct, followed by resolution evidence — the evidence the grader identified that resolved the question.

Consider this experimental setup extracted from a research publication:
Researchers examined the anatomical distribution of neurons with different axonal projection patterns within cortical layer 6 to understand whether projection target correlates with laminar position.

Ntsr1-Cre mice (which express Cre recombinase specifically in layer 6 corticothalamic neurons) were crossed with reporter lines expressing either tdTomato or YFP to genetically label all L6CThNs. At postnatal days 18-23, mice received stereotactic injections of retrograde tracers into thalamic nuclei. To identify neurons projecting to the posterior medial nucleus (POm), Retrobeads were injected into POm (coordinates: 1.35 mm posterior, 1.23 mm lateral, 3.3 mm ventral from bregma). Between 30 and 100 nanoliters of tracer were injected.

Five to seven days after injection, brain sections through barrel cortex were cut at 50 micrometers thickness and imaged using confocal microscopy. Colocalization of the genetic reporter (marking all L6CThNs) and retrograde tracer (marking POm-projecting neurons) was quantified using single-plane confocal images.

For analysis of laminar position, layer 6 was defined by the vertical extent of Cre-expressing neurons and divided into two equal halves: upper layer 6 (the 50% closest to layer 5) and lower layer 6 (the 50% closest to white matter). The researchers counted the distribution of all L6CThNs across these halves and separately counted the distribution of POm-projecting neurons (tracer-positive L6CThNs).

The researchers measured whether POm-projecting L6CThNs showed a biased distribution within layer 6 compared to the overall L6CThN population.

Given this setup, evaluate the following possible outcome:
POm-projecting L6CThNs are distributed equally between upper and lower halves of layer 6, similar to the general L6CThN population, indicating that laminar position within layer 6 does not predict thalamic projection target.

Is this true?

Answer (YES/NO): NO